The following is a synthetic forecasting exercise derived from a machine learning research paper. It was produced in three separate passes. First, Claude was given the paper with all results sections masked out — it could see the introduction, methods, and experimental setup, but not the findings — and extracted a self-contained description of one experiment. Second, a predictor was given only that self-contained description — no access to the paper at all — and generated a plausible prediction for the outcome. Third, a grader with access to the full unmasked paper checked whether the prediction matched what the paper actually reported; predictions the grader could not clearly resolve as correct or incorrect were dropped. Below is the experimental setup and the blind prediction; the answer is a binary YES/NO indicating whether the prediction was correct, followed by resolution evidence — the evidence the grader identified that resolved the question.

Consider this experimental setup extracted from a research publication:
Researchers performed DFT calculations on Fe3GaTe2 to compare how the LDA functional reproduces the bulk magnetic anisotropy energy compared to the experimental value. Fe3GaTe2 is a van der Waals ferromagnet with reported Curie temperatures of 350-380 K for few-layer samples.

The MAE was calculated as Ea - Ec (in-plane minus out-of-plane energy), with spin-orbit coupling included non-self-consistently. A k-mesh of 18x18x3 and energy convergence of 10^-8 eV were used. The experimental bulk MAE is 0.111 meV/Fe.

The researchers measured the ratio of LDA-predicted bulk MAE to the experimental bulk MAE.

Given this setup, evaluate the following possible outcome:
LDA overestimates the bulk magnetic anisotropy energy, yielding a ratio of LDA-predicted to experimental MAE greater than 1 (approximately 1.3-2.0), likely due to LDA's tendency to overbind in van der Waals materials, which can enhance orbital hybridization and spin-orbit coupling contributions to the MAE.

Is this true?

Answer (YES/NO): YES